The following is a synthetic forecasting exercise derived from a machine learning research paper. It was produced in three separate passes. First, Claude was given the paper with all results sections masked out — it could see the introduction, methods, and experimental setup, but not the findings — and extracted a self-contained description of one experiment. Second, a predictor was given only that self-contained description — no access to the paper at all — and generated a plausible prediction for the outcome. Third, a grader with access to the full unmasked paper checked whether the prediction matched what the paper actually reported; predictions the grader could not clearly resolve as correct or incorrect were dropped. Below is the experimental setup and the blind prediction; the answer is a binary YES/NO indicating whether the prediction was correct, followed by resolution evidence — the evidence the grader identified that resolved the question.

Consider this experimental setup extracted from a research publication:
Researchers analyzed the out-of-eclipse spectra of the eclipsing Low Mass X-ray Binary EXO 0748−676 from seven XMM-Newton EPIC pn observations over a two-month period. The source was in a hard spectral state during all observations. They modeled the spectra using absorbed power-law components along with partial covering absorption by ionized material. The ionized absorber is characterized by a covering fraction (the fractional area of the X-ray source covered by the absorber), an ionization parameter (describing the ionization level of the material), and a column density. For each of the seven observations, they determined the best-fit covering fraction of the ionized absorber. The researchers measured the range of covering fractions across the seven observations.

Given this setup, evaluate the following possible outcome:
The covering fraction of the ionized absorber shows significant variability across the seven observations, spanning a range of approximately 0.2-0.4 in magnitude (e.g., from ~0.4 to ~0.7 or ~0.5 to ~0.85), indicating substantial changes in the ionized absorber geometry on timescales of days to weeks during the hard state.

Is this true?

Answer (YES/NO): YES